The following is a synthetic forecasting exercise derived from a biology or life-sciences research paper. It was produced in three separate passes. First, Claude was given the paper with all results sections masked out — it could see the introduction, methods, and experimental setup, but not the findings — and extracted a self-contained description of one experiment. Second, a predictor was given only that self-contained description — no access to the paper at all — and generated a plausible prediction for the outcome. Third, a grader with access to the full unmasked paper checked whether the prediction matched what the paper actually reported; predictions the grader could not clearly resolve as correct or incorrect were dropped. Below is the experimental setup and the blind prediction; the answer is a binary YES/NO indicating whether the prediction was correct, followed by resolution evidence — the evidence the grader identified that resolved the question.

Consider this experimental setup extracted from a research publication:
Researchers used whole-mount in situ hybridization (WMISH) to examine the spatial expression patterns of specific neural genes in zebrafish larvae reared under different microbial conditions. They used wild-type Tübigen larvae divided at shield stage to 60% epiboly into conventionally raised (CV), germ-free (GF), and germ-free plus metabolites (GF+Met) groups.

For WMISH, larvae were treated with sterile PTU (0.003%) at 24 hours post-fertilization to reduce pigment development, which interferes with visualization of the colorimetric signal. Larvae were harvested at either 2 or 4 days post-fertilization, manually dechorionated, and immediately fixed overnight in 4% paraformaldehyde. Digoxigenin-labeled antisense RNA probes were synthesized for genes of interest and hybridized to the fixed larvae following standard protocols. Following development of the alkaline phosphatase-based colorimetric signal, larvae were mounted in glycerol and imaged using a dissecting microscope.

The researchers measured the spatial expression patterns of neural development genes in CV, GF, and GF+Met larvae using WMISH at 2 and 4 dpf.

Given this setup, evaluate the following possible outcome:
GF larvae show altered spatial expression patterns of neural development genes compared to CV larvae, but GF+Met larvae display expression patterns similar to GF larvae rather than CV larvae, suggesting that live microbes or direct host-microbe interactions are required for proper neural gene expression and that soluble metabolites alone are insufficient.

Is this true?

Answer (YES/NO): NO